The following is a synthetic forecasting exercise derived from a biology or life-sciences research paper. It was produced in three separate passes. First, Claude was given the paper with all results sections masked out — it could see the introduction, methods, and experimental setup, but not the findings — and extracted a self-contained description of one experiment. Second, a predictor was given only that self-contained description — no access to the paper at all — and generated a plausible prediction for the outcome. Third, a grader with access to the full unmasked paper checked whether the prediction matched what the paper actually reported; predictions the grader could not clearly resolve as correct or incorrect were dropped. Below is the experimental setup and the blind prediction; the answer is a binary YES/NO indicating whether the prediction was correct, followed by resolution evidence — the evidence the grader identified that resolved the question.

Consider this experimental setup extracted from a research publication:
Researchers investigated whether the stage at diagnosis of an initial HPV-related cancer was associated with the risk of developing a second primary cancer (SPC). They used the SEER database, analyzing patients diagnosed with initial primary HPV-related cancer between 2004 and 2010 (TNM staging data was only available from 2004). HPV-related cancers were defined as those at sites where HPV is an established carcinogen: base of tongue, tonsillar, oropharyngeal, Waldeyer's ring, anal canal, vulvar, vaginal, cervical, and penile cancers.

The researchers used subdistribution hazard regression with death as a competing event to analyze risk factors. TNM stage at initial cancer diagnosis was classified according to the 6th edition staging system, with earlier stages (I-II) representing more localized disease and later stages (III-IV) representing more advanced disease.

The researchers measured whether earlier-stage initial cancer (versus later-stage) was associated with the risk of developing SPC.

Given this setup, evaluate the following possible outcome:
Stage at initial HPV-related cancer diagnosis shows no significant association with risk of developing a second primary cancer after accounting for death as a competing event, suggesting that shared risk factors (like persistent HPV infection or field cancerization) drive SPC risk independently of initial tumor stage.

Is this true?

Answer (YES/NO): NO